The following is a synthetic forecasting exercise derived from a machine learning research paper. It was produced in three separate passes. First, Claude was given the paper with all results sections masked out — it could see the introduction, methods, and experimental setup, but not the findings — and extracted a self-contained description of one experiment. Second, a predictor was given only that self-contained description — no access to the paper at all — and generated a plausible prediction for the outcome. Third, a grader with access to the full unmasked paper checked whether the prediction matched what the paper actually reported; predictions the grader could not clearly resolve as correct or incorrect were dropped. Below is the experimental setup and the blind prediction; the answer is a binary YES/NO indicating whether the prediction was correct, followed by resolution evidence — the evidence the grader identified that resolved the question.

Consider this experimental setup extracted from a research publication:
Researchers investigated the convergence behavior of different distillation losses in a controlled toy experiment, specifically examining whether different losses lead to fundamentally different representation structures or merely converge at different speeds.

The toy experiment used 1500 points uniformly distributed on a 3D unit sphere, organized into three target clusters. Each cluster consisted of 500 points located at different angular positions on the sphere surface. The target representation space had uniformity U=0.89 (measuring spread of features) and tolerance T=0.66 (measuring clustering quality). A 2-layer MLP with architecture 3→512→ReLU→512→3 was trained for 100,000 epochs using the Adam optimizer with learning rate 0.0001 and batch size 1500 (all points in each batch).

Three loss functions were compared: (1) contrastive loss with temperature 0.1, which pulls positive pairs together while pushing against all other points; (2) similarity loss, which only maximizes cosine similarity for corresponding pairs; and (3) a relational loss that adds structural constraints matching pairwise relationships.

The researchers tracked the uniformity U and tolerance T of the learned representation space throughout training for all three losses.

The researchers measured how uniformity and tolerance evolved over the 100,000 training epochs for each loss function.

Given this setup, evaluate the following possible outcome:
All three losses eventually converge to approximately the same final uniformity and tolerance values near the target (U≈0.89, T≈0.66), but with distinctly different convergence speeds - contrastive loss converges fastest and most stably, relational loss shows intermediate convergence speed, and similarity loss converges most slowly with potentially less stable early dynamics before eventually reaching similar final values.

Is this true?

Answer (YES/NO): NO